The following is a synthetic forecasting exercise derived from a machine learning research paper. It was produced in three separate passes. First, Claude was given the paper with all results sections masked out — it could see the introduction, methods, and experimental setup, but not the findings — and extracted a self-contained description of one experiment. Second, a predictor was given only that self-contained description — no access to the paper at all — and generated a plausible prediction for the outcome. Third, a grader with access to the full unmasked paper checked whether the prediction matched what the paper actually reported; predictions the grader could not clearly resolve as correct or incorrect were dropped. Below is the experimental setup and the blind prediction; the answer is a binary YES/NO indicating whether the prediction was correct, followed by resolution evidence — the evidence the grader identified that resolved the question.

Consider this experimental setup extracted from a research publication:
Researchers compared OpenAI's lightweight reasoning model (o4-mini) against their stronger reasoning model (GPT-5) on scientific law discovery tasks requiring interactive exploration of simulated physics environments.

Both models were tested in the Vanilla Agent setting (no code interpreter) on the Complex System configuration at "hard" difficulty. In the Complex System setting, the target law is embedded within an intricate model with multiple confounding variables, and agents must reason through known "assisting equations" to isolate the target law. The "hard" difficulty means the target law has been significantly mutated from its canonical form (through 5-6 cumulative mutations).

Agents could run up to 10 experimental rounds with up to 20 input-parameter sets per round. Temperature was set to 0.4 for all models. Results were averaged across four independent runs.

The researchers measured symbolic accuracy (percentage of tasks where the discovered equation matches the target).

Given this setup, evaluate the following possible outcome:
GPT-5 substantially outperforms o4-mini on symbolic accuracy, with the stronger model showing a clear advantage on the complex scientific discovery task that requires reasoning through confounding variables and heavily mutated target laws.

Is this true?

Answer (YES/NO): YES